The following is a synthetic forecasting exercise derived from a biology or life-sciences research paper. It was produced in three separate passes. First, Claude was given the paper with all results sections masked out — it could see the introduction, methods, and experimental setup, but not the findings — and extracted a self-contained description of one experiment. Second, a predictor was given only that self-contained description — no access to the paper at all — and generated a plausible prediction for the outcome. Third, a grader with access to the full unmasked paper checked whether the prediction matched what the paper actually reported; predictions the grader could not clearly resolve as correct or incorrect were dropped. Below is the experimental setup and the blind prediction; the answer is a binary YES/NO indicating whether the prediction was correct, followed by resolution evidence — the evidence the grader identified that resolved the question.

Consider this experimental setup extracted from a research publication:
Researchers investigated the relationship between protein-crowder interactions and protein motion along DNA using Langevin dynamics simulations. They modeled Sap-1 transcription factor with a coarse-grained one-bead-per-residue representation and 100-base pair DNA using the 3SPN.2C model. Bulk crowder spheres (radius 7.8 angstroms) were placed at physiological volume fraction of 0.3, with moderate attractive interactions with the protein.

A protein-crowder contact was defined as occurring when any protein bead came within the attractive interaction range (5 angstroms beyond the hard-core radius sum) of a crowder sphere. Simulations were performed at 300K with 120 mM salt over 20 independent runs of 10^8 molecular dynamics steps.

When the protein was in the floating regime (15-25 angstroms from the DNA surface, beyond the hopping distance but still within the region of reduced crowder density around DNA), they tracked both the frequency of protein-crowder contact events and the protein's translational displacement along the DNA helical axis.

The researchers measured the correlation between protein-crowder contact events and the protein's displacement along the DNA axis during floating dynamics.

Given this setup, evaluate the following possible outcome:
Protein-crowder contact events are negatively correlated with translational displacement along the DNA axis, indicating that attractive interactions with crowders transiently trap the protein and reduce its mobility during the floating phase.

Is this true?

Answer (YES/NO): NO